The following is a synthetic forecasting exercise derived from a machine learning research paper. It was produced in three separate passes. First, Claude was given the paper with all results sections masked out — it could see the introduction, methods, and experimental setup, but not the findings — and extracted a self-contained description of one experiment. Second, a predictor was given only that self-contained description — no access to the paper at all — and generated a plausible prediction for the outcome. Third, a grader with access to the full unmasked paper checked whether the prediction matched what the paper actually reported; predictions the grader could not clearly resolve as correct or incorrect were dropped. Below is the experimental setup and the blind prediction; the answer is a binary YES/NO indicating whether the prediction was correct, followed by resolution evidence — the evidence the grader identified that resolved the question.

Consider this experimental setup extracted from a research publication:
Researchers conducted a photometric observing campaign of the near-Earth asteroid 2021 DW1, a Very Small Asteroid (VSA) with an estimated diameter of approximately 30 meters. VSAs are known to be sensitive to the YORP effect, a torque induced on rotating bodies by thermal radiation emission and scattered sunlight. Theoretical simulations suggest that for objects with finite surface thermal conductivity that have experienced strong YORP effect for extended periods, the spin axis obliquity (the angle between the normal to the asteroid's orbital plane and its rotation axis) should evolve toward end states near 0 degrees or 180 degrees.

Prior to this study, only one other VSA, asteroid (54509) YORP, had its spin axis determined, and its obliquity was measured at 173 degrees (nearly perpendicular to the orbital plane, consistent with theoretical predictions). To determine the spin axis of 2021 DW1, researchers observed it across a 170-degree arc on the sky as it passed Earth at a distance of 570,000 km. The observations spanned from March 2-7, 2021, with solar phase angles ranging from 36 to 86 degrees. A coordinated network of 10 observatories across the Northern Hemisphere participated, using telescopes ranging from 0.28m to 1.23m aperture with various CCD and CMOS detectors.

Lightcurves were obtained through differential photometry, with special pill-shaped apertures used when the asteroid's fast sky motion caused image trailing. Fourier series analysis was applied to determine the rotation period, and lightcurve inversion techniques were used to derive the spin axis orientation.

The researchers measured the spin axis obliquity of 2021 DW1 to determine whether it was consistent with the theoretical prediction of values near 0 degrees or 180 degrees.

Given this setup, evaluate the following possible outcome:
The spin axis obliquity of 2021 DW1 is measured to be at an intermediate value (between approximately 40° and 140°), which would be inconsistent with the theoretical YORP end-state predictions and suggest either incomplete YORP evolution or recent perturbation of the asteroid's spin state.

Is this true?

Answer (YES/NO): YES